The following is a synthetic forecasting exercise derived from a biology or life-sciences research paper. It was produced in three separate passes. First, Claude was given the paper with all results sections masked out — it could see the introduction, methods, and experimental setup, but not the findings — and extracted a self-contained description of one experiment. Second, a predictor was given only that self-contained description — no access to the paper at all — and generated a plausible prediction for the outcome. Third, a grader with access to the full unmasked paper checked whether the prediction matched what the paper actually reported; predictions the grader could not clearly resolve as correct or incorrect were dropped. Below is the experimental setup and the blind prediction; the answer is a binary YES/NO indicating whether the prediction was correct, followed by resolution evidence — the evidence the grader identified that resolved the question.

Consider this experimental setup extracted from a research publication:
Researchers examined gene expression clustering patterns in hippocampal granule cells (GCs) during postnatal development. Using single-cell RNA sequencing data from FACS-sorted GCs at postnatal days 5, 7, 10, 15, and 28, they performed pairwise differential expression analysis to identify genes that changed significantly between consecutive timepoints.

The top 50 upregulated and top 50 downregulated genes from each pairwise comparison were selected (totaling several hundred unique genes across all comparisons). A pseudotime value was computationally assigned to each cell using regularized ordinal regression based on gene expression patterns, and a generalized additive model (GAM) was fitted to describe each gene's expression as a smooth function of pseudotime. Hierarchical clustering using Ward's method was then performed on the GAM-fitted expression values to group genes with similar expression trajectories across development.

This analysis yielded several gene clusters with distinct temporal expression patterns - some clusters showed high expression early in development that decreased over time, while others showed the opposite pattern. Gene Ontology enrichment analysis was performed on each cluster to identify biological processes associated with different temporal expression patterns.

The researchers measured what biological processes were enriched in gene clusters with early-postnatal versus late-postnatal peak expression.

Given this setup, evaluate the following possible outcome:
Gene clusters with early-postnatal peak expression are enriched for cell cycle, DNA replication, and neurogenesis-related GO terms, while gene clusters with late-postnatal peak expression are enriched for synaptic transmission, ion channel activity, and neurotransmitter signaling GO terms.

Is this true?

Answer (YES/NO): NO